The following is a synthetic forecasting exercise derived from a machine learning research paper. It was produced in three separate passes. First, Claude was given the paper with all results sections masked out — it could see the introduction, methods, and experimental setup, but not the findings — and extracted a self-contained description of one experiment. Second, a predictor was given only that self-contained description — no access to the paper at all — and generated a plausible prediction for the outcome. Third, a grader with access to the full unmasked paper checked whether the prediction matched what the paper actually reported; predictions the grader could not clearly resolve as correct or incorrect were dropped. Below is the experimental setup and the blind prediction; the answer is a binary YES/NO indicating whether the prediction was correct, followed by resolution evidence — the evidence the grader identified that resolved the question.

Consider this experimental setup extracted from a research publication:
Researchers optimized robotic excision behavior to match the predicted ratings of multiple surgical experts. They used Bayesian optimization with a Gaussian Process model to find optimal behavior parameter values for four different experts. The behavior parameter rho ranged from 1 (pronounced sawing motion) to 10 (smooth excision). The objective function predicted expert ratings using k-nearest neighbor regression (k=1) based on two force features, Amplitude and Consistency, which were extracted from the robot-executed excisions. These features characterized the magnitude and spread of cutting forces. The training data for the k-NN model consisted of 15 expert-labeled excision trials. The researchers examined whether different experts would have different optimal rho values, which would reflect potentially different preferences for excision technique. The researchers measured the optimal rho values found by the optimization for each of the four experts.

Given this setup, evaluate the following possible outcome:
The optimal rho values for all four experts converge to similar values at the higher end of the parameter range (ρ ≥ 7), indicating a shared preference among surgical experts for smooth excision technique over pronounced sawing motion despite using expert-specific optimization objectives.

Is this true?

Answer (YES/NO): NO